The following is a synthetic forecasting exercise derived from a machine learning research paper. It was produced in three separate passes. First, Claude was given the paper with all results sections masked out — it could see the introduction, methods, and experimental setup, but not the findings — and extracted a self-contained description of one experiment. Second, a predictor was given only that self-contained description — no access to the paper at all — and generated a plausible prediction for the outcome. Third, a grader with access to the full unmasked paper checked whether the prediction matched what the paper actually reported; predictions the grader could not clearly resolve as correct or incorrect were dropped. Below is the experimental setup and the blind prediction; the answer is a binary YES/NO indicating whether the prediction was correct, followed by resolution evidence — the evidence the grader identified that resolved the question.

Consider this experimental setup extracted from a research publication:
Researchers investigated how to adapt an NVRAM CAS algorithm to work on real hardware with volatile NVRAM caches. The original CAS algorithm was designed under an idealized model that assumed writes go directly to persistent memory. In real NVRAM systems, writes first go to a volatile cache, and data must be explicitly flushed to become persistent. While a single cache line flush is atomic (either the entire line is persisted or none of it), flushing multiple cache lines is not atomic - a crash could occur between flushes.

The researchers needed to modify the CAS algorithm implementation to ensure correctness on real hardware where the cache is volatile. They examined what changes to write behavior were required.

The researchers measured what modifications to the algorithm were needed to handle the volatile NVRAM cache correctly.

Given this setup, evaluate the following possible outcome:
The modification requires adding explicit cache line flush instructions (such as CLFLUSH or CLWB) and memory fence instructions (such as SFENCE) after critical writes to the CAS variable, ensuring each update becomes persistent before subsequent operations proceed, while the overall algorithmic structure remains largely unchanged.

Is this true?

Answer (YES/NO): NO